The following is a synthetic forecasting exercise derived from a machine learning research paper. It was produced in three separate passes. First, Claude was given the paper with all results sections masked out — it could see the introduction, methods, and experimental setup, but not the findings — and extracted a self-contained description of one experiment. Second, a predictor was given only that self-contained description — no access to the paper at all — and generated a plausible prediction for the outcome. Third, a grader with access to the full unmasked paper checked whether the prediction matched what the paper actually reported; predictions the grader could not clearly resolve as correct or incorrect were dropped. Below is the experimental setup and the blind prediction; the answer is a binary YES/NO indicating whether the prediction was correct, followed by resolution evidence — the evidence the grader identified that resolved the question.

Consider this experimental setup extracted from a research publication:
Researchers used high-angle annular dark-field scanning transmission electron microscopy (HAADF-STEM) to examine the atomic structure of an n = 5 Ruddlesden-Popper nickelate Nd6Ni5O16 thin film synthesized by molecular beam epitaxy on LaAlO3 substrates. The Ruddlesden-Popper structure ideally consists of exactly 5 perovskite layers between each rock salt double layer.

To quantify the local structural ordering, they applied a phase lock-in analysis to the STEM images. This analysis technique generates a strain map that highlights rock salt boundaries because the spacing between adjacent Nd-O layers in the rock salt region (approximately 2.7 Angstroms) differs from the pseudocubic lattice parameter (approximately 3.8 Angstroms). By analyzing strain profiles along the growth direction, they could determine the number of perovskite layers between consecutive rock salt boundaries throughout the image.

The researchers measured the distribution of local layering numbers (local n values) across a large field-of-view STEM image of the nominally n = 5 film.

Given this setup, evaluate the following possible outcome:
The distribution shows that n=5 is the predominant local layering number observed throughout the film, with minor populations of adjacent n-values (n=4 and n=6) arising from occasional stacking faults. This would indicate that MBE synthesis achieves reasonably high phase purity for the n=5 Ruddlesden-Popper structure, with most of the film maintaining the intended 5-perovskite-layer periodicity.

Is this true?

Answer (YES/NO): YES